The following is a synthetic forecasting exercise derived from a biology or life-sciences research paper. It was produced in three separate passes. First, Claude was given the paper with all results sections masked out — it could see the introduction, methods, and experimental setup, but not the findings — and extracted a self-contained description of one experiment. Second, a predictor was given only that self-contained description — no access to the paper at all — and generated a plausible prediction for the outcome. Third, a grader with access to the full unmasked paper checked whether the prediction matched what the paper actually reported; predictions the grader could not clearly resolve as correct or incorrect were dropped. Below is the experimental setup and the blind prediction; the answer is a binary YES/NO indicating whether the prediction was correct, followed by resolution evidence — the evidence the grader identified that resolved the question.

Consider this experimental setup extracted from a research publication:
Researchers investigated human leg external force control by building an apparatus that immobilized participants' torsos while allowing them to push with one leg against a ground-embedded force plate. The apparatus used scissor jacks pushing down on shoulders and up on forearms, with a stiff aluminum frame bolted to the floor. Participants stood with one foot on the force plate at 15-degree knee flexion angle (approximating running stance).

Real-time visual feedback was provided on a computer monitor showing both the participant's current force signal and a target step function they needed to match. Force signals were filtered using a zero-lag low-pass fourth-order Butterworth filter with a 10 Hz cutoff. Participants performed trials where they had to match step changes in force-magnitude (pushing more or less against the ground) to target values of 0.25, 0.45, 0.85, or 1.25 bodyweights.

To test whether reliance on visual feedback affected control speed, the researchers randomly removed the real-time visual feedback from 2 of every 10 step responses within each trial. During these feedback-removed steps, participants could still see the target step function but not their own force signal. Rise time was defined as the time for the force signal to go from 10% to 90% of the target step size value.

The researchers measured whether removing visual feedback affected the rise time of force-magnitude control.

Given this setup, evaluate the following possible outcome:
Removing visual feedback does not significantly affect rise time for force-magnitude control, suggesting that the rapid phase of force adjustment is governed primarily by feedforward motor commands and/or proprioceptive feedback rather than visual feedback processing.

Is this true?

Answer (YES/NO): NO